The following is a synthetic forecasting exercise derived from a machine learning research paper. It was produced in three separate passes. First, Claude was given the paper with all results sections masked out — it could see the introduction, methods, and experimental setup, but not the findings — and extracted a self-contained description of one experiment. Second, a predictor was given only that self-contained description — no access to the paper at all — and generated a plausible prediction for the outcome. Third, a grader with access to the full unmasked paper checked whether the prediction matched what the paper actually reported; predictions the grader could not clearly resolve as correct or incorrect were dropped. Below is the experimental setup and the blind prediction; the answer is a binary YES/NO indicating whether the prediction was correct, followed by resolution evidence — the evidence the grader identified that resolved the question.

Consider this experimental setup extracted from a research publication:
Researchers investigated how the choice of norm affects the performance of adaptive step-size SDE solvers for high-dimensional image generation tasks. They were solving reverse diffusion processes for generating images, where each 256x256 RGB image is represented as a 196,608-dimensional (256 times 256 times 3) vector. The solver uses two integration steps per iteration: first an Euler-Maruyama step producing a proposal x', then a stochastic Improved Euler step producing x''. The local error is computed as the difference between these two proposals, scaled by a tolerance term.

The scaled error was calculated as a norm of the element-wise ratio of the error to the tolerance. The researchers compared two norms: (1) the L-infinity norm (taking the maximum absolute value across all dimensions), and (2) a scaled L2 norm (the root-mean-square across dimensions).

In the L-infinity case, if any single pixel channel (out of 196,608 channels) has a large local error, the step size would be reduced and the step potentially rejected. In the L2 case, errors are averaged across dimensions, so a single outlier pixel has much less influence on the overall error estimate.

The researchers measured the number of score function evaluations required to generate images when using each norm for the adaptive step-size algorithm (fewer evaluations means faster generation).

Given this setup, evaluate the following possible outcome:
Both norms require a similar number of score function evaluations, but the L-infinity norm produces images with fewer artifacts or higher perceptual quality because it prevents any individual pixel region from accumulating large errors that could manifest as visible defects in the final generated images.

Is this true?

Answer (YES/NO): NO